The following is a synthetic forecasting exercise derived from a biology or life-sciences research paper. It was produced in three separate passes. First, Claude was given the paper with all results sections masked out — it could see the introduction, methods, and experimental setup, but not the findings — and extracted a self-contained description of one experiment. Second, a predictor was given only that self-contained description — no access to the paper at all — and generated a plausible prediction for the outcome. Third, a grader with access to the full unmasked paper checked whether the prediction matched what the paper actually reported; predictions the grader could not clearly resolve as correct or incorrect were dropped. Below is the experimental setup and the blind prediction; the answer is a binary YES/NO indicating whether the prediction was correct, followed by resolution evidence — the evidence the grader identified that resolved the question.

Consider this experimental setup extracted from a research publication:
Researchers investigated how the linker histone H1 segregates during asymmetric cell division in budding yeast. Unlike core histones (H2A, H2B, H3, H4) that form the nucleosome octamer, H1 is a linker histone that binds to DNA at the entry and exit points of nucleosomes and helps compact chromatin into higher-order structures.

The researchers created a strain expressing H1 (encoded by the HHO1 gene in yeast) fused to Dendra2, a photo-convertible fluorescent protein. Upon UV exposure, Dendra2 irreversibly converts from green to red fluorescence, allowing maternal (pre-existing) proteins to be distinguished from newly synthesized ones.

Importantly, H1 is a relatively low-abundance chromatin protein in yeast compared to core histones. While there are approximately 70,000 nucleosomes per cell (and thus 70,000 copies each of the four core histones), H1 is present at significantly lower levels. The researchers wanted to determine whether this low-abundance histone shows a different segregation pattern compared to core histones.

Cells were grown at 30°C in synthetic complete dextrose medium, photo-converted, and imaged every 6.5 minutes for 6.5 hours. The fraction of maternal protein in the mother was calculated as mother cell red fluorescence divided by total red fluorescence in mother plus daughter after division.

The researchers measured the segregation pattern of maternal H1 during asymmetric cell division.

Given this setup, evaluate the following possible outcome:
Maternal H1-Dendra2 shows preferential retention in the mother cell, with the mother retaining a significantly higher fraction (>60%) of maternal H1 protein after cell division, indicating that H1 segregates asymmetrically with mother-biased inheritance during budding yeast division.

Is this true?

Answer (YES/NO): NO